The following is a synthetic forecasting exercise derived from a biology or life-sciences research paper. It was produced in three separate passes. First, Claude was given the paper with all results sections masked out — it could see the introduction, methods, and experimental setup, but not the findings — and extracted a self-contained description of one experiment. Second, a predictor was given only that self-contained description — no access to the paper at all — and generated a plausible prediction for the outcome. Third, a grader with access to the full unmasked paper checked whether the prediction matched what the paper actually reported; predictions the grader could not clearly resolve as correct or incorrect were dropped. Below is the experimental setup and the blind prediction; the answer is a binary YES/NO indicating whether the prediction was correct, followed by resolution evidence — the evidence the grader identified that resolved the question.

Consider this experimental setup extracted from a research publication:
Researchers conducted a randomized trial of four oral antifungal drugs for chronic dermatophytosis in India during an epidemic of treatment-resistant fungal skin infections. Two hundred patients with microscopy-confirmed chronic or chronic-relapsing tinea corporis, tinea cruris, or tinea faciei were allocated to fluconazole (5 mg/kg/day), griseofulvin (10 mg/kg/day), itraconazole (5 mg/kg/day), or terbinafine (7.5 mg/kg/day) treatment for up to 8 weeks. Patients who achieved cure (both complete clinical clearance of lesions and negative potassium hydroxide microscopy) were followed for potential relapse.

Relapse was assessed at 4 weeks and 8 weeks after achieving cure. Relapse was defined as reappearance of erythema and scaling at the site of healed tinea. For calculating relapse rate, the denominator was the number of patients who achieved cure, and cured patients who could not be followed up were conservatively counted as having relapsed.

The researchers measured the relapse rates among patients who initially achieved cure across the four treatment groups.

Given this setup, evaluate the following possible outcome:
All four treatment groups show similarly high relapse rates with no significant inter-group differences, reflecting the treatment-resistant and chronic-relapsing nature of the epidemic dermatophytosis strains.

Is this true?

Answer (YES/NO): NO